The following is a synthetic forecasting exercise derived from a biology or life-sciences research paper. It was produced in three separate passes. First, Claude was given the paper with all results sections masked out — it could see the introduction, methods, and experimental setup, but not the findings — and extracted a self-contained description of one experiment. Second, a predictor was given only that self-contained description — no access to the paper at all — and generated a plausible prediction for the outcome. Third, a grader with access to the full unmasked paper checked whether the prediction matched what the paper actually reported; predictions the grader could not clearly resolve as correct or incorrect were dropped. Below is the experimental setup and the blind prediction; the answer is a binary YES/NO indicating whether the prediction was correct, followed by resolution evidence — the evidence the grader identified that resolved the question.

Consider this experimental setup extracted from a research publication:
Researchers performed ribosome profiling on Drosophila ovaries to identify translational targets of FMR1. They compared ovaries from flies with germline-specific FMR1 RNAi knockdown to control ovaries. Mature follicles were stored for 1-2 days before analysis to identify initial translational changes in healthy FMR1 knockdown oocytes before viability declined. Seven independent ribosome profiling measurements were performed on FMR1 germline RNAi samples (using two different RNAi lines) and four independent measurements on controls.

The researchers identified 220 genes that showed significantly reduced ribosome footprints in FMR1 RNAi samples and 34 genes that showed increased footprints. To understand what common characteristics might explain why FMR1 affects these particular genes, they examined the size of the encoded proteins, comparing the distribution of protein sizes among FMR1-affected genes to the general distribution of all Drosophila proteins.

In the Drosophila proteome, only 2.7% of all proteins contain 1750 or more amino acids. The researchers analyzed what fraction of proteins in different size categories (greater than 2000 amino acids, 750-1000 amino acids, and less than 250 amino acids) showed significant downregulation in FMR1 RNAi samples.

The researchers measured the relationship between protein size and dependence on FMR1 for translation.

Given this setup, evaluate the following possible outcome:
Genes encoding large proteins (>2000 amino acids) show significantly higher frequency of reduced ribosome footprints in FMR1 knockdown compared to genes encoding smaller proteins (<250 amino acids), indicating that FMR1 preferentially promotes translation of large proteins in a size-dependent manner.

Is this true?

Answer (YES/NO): YES